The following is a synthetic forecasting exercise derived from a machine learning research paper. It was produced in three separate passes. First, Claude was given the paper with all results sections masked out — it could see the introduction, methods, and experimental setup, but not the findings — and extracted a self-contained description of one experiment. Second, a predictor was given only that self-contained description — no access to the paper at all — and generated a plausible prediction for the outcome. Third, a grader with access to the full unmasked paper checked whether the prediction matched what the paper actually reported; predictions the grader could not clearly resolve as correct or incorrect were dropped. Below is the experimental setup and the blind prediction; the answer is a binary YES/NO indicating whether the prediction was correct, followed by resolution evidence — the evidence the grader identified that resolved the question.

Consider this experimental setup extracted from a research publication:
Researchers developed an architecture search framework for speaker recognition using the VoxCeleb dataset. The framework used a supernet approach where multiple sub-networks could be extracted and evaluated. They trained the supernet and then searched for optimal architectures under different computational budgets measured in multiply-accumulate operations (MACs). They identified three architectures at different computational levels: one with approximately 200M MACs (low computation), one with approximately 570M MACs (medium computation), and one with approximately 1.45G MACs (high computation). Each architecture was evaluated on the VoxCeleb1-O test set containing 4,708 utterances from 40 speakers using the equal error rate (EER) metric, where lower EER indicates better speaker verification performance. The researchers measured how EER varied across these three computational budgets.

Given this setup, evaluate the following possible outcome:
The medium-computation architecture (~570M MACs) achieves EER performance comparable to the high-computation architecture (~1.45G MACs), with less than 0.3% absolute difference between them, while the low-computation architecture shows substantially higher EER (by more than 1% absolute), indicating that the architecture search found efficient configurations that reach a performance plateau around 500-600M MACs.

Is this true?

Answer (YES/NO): NO